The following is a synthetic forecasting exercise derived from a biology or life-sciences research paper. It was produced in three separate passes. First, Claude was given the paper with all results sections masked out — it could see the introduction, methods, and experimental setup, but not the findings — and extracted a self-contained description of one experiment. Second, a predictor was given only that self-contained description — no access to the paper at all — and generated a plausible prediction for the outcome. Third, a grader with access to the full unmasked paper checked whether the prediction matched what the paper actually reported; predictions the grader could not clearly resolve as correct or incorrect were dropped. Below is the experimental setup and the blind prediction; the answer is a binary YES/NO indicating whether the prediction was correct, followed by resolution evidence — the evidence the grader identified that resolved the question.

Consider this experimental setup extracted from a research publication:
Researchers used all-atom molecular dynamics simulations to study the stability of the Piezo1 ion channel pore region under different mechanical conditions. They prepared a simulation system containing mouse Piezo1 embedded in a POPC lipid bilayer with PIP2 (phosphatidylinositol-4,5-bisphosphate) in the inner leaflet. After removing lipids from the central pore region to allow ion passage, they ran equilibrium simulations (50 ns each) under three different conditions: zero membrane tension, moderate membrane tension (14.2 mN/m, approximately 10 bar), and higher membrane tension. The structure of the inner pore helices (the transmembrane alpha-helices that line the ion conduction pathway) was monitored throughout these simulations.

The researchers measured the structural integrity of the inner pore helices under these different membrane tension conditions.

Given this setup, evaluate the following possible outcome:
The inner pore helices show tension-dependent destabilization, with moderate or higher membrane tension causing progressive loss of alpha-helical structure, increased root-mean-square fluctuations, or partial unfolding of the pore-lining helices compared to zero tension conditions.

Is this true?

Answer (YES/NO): NO